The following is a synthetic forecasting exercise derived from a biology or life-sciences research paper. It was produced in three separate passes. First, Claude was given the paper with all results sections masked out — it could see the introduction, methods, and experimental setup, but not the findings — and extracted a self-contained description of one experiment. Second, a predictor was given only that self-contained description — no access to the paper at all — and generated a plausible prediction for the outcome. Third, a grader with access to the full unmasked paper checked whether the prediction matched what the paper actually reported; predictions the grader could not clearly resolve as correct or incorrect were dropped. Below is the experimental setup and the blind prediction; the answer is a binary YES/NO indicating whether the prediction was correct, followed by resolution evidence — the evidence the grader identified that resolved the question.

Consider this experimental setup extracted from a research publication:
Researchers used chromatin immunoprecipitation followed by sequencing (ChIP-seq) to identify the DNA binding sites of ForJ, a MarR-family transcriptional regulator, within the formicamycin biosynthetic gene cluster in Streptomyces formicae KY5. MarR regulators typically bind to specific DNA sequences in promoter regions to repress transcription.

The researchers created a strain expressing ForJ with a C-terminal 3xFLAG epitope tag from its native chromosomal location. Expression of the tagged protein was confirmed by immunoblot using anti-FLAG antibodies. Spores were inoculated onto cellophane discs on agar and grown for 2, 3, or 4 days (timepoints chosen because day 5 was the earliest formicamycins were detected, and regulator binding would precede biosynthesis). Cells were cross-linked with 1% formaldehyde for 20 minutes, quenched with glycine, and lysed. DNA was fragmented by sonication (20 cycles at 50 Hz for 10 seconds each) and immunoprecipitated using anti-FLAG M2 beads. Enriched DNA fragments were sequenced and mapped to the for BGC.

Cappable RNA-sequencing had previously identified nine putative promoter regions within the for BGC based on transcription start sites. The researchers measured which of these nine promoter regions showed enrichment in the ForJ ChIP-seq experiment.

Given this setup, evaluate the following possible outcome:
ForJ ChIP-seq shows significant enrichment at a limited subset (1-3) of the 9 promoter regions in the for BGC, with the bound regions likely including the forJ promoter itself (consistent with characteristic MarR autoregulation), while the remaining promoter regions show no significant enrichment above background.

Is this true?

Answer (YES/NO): NO